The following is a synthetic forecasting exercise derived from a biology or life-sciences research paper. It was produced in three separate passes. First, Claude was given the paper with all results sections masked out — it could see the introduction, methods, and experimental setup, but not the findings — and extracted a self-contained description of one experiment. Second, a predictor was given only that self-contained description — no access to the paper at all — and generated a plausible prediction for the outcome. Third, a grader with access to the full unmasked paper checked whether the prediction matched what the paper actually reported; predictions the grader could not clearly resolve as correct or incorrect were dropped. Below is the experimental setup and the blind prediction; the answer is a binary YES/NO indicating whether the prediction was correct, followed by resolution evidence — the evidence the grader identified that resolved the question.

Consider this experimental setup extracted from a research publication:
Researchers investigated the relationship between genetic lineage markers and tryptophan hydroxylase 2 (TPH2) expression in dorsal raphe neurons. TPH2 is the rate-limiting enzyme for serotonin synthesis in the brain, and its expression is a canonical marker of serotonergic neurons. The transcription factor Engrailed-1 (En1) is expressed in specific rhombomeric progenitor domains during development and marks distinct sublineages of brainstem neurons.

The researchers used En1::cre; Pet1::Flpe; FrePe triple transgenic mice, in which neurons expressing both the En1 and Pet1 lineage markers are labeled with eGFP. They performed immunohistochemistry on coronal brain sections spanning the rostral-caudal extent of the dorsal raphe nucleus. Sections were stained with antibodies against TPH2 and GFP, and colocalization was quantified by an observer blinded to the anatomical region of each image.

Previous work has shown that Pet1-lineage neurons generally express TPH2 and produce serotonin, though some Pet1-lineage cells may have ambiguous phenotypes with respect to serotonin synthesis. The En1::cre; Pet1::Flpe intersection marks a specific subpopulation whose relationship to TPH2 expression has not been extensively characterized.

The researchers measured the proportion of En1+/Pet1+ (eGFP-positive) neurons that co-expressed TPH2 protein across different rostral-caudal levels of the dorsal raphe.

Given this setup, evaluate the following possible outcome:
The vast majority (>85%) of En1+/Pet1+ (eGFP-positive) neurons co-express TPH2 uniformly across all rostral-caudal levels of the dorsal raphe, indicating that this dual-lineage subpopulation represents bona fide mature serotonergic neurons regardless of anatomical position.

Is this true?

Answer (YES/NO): NO